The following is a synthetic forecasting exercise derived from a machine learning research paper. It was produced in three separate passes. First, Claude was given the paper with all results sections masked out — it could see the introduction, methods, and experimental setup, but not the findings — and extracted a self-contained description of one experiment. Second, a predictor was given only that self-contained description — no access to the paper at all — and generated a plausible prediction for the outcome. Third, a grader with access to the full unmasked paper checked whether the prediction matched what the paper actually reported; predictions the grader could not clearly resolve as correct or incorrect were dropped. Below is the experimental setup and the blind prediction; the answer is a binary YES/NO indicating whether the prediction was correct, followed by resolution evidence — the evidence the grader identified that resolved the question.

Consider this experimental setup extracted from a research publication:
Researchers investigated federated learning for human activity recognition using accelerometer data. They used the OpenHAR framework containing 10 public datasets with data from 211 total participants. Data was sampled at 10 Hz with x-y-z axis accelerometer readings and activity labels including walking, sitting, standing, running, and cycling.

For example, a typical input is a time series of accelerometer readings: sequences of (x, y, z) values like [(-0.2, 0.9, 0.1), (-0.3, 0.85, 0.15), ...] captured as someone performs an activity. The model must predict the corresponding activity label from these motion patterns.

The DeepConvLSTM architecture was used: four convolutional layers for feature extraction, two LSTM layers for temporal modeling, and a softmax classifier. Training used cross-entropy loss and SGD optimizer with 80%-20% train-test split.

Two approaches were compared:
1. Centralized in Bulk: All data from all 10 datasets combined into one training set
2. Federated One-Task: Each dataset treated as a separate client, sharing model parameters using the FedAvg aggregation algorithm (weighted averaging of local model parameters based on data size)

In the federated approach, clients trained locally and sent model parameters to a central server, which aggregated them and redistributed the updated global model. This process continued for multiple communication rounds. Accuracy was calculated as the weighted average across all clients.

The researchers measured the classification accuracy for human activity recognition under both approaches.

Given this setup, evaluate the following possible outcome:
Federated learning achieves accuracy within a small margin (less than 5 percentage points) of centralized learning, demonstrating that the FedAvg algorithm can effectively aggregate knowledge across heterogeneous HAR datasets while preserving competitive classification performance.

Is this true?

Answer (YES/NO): NO